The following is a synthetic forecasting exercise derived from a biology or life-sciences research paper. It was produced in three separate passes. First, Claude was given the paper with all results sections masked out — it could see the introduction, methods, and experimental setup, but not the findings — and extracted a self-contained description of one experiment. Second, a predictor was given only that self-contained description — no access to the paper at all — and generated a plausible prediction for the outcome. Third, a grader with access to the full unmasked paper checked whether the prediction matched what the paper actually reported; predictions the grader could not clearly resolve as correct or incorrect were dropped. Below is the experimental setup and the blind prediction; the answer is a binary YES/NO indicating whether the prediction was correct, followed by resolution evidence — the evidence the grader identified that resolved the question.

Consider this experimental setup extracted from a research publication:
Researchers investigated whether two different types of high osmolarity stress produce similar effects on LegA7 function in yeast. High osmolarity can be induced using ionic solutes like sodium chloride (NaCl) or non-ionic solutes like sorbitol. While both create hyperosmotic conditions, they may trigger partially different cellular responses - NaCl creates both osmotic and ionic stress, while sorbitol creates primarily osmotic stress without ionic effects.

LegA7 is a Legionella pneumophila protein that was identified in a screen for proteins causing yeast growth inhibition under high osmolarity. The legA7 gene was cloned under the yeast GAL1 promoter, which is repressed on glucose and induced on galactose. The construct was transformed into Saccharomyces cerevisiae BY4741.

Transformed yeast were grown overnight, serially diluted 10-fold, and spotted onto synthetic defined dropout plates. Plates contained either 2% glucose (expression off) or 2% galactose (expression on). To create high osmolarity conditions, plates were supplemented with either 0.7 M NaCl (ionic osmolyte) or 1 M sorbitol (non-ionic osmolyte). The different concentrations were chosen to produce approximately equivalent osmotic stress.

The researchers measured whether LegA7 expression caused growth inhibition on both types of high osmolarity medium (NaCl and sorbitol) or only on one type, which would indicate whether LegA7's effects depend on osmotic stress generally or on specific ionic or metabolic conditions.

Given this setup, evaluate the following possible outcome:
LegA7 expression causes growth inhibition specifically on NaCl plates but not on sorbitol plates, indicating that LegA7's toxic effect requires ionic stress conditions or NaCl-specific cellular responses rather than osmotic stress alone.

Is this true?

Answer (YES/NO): NO